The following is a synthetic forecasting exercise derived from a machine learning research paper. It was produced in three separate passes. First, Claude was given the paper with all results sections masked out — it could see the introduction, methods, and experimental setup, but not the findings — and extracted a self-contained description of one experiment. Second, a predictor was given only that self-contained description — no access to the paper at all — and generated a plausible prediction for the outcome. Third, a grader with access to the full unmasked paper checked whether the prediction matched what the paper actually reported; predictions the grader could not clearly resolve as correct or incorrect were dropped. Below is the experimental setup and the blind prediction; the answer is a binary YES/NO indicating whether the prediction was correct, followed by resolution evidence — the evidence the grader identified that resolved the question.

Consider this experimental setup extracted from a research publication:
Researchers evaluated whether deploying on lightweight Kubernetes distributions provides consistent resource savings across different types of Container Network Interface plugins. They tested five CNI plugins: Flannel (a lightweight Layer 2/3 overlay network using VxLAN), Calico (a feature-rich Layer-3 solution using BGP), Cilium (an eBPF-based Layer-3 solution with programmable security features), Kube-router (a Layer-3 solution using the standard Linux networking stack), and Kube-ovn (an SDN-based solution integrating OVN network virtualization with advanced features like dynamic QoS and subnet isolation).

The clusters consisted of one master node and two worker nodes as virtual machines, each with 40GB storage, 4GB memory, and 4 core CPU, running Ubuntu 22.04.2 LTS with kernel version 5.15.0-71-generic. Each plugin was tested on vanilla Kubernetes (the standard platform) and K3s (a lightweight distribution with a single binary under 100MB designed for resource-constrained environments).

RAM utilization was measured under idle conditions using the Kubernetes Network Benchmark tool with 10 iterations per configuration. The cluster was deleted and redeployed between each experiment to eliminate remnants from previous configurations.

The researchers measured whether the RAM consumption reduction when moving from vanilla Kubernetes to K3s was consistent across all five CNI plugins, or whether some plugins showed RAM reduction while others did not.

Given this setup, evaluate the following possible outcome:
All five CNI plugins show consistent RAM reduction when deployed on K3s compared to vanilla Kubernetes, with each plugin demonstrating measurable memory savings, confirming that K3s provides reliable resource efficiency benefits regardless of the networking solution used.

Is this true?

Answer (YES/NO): NO